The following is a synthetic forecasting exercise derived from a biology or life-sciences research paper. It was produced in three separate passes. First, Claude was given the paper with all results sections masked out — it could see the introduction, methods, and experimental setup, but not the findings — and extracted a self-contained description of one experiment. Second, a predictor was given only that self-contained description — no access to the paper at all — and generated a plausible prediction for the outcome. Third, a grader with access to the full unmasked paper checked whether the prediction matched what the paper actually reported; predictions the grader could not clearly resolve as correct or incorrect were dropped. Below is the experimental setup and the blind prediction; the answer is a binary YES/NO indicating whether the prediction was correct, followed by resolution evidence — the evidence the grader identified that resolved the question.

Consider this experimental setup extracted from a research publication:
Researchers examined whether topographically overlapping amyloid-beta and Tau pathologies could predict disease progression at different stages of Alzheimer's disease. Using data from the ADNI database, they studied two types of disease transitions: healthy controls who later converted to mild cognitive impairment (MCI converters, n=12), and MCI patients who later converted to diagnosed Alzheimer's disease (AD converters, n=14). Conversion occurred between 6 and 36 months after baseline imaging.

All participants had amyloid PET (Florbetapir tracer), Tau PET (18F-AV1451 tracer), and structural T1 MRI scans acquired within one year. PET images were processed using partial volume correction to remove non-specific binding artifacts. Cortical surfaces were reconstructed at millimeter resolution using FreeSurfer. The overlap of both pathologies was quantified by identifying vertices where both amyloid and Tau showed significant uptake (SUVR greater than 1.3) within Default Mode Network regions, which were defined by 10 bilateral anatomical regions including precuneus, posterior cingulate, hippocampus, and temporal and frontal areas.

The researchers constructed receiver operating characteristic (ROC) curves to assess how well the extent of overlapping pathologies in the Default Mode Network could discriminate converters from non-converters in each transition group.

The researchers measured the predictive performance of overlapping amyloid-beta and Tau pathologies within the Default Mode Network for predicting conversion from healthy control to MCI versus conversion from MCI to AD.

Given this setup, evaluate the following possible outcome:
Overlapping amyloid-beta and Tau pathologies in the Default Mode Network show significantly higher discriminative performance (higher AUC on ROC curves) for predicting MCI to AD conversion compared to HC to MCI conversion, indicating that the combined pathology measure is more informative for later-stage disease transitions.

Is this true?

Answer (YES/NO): NO